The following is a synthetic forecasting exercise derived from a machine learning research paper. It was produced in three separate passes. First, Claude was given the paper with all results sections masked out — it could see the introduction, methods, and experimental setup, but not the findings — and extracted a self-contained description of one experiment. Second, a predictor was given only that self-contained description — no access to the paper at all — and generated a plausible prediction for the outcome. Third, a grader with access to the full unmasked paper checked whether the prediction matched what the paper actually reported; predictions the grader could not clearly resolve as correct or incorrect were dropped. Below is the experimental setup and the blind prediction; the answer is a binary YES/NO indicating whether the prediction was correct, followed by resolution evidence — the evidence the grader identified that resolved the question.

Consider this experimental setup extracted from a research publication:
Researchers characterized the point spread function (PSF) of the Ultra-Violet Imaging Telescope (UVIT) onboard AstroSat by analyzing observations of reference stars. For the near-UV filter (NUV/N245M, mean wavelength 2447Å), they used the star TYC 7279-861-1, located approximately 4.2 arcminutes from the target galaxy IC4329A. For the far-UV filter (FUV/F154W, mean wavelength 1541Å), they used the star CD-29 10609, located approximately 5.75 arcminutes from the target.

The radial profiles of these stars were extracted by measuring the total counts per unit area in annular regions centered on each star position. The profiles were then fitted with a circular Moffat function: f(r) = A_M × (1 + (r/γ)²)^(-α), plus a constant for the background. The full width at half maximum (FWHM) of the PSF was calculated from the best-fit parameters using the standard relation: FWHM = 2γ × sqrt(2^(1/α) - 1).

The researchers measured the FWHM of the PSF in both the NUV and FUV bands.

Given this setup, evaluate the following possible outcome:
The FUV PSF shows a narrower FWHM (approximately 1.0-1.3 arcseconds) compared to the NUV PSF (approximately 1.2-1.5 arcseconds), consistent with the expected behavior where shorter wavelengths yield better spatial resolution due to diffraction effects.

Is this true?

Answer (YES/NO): NO